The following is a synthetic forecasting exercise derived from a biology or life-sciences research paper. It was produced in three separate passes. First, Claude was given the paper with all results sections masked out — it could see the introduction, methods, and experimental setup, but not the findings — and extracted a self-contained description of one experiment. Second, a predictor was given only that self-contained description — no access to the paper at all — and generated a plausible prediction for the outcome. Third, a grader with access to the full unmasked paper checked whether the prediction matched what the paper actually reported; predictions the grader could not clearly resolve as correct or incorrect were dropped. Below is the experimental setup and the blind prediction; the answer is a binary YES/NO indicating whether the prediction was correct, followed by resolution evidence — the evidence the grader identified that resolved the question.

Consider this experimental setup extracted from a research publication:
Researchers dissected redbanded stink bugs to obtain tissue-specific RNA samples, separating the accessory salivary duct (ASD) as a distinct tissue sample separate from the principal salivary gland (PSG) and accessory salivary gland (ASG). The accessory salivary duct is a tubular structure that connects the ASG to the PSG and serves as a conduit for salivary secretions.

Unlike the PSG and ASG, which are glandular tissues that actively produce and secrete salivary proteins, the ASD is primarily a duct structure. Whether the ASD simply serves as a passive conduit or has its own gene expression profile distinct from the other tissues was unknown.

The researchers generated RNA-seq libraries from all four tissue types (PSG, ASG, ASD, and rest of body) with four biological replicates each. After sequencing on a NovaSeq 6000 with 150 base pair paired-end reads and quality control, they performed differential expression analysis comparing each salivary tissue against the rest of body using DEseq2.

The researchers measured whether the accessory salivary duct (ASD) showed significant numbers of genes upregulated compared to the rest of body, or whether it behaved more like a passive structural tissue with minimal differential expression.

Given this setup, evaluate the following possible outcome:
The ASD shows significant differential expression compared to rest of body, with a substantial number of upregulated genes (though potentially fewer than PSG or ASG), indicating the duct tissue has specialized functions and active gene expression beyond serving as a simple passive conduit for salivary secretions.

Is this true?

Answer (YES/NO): YES